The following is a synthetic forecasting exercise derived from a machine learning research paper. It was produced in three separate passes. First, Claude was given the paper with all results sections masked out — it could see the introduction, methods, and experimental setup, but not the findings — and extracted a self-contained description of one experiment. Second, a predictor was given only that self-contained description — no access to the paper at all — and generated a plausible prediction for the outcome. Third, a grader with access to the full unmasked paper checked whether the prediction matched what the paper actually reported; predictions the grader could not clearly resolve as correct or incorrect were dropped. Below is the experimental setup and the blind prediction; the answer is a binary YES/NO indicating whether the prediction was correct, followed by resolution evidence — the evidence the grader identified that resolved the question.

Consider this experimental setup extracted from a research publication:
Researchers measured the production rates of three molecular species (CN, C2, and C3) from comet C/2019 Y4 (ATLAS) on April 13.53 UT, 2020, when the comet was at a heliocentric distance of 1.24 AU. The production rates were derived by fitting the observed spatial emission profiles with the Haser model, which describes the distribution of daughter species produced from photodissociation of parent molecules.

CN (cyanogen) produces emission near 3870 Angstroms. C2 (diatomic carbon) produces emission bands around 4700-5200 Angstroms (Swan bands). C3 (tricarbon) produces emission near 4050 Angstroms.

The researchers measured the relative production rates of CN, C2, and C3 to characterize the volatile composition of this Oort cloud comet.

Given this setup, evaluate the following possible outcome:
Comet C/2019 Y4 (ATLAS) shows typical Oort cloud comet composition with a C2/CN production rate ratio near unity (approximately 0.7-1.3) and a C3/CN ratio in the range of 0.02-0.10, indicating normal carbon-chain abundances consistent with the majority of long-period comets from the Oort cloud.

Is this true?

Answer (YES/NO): YES